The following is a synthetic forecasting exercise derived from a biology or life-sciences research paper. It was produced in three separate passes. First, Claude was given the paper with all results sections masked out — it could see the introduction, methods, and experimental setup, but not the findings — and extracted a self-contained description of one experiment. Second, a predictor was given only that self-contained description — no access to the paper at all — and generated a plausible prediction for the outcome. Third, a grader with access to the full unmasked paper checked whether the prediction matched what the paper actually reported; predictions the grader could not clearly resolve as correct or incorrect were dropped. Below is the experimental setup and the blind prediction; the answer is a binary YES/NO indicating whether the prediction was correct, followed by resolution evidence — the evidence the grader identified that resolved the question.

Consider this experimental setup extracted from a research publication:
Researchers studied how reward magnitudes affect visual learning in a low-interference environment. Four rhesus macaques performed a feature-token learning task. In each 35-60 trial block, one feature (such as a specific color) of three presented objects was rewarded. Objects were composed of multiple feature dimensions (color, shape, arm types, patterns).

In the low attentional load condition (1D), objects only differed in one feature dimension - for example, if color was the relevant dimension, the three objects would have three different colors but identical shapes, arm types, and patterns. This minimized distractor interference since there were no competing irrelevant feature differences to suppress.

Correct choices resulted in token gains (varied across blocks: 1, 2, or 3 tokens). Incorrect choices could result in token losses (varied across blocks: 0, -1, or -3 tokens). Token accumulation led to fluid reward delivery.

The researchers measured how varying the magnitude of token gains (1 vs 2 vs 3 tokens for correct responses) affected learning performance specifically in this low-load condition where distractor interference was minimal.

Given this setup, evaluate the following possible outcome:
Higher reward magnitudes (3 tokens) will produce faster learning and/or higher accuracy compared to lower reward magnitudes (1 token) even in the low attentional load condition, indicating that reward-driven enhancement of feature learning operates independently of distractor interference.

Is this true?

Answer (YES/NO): NO